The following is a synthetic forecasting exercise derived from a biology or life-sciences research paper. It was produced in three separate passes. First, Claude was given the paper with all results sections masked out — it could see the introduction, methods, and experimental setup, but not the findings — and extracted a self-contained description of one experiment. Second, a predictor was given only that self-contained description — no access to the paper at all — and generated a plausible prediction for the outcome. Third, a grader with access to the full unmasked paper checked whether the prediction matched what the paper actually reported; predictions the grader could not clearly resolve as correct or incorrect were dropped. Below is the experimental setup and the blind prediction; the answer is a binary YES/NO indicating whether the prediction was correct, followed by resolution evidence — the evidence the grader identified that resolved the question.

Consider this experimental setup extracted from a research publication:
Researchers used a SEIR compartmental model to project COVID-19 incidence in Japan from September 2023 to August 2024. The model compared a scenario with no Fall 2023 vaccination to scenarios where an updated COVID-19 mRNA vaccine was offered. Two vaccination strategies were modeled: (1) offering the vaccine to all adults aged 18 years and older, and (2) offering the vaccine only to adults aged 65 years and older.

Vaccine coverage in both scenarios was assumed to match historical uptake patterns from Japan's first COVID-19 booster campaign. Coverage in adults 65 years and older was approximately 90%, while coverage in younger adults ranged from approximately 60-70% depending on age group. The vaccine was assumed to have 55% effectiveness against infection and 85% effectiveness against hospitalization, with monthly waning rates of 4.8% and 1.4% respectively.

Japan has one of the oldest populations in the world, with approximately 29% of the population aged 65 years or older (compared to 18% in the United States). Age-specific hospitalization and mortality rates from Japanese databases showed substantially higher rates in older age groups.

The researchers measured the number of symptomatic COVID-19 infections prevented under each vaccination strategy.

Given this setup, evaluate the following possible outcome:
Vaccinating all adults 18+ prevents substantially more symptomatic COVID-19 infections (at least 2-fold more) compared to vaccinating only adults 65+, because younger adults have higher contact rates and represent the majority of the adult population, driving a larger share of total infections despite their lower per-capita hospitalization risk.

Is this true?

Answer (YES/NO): YES